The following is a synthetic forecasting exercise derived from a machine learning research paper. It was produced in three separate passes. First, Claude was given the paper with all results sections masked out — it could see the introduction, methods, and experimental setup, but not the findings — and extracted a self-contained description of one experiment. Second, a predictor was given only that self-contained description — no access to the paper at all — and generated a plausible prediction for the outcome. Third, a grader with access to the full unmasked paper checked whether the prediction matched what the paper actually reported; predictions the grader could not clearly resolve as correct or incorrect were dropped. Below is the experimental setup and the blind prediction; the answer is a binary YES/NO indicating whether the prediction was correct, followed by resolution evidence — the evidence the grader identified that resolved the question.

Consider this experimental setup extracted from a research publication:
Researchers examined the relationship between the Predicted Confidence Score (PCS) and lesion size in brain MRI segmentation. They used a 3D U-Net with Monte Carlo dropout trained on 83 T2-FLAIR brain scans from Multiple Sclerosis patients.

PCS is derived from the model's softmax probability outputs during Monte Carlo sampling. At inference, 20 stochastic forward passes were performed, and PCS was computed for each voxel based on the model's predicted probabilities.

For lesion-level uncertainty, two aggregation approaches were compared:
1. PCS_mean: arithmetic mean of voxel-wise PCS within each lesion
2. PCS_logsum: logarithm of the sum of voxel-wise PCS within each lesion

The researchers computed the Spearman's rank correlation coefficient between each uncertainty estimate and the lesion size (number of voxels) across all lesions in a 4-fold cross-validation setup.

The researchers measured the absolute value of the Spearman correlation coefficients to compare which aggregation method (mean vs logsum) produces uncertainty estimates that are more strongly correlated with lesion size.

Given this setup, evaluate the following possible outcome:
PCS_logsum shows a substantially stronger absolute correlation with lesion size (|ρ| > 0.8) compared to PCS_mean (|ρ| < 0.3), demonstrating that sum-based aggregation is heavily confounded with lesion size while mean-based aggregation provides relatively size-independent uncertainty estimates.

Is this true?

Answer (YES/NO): NO